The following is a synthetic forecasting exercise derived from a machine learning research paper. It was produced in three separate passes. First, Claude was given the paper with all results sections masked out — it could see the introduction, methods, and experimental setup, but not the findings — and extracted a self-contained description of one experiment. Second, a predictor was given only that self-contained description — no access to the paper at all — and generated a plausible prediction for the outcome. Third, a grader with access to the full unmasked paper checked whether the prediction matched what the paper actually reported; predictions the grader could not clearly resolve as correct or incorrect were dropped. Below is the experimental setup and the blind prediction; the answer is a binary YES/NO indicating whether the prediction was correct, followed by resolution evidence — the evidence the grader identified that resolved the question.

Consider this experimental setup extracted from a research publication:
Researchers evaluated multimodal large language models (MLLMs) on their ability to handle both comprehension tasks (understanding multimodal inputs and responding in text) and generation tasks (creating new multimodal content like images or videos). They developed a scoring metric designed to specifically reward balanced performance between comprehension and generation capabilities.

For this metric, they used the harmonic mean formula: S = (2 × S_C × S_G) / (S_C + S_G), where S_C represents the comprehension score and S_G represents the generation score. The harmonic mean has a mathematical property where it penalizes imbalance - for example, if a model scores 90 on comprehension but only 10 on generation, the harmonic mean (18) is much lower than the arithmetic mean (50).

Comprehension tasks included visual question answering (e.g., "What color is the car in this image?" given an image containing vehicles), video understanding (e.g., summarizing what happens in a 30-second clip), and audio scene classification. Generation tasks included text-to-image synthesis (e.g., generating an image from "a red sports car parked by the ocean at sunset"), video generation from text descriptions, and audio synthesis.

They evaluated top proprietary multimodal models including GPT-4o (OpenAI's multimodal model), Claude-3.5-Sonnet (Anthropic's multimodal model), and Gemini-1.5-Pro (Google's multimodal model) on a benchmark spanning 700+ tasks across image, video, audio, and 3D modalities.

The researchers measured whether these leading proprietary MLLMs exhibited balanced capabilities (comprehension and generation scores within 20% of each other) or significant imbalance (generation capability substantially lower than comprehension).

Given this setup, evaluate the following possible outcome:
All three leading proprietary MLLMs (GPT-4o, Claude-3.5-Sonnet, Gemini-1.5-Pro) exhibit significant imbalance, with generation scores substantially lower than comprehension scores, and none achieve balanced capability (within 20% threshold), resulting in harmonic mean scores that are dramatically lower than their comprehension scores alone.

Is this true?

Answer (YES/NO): YES